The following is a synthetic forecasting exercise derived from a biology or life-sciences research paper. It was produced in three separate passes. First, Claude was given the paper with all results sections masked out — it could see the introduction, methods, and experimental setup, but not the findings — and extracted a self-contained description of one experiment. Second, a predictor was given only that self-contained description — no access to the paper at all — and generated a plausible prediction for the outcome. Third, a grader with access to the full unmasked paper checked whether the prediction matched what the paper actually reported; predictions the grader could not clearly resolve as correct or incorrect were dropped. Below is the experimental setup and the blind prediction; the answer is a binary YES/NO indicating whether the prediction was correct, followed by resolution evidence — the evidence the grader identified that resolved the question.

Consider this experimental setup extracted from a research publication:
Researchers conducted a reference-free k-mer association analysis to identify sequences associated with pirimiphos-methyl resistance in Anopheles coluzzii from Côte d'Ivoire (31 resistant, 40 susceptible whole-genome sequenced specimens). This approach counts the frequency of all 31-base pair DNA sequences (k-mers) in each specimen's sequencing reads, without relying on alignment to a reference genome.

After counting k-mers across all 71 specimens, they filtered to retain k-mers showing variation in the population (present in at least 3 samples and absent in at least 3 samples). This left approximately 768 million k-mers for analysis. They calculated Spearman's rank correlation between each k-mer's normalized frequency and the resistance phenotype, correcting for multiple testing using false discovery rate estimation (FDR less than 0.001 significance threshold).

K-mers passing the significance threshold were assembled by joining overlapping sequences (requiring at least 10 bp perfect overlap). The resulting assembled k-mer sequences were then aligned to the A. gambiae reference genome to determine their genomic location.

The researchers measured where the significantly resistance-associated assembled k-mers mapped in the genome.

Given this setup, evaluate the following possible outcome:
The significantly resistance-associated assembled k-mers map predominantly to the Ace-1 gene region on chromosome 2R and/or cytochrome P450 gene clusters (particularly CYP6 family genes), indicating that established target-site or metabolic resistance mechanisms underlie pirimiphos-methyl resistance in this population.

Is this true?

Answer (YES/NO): NO